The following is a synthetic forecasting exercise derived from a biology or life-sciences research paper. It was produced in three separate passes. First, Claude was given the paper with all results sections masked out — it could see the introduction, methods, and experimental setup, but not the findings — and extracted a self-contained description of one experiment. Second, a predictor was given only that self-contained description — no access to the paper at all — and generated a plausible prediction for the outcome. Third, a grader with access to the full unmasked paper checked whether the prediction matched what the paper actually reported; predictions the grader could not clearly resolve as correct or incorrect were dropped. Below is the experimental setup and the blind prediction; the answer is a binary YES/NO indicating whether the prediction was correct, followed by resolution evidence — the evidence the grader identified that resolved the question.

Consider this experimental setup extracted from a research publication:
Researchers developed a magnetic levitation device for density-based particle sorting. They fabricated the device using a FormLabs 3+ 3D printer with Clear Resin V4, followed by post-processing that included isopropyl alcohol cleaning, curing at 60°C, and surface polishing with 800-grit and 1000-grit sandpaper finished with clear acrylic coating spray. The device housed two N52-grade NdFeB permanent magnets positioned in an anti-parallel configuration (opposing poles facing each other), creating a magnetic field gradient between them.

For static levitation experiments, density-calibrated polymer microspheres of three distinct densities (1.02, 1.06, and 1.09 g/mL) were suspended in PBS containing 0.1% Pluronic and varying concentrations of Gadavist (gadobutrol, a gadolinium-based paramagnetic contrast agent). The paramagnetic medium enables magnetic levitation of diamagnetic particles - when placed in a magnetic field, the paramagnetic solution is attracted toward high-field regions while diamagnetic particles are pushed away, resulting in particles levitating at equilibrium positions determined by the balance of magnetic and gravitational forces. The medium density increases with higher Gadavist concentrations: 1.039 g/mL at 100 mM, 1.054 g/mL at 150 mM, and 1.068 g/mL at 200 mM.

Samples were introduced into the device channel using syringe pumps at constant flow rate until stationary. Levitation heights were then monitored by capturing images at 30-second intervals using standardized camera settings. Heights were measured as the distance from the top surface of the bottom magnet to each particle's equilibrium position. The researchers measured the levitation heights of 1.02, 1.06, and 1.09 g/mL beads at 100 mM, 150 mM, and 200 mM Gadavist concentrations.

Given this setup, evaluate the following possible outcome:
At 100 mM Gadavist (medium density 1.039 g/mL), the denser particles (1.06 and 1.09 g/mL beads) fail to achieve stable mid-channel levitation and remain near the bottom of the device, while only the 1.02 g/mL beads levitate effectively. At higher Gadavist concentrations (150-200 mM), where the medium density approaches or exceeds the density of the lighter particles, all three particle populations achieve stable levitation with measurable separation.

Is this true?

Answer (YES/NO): NO